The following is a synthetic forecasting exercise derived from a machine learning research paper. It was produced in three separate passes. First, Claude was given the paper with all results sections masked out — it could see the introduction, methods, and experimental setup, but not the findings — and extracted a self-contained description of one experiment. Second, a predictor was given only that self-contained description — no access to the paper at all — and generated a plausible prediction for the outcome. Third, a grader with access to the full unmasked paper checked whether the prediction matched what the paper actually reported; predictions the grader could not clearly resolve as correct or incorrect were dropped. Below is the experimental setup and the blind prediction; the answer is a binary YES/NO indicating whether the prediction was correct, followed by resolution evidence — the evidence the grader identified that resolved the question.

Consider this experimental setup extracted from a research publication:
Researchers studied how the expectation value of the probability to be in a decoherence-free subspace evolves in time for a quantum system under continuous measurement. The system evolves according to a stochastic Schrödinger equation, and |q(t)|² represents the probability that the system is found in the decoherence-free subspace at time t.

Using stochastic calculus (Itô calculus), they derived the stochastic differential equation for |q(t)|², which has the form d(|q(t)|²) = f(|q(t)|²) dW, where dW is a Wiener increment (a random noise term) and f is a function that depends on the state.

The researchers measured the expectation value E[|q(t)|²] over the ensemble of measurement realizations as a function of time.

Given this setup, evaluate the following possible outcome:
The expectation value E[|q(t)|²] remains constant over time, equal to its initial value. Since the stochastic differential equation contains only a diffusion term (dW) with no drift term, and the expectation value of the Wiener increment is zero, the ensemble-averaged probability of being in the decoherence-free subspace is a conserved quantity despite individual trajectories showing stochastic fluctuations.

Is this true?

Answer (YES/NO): YES